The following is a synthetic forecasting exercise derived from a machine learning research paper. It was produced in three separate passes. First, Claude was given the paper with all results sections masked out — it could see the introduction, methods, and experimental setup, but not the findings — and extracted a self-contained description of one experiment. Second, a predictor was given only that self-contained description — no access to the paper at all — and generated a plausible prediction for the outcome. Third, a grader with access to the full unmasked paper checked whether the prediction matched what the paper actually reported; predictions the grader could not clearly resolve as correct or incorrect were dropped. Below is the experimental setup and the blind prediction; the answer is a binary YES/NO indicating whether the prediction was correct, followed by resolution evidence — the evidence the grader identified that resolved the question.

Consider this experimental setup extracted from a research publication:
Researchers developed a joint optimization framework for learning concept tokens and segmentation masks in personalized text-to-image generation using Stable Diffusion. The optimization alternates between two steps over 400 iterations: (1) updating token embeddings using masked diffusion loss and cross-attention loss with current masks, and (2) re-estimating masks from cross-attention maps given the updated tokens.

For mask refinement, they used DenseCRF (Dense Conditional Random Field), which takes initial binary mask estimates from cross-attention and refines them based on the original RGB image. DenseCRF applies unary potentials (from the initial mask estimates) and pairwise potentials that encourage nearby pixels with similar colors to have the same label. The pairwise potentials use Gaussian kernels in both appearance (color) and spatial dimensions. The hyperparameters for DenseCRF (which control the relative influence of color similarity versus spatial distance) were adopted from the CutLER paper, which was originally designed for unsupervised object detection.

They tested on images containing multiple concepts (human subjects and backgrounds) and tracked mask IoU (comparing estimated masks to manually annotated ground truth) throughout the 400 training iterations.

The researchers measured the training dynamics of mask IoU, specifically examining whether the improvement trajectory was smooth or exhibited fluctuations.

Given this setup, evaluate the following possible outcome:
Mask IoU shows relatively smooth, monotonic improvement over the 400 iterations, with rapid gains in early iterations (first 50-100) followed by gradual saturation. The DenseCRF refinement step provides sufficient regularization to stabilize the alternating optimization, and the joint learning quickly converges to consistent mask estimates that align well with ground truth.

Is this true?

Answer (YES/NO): NO